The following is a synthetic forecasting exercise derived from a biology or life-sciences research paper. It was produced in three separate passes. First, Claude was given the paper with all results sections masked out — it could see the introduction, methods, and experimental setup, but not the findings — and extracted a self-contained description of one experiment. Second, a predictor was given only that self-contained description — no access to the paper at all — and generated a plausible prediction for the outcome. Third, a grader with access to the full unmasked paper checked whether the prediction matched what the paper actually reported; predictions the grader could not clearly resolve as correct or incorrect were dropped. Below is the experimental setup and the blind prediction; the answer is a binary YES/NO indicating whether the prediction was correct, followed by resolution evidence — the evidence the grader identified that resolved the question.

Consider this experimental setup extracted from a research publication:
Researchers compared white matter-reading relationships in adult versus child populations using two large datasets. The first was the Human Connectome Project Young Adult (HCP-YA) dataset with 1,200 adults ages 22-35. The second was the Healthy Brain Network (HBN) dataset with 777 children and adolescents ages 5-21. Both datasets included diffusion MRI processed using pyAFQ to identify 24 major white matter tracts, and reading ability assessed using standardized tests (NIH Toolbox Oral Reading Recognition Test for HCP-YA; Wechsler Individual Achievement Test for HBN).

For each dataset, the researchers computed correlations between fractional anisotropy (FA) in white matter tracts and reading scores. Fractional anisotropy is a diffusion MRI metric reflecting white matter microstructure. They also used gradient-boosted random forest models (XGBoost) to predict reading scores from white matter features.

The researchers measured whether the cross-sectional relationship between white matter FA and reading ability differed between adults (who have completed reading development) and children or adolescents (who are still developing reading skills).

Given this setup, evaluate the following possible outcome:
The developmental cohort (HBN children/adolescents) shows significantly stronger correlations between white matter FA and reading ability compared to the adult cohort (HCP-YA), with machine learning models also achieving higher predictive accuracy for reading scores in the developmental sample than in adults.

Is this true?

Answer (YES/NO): NO